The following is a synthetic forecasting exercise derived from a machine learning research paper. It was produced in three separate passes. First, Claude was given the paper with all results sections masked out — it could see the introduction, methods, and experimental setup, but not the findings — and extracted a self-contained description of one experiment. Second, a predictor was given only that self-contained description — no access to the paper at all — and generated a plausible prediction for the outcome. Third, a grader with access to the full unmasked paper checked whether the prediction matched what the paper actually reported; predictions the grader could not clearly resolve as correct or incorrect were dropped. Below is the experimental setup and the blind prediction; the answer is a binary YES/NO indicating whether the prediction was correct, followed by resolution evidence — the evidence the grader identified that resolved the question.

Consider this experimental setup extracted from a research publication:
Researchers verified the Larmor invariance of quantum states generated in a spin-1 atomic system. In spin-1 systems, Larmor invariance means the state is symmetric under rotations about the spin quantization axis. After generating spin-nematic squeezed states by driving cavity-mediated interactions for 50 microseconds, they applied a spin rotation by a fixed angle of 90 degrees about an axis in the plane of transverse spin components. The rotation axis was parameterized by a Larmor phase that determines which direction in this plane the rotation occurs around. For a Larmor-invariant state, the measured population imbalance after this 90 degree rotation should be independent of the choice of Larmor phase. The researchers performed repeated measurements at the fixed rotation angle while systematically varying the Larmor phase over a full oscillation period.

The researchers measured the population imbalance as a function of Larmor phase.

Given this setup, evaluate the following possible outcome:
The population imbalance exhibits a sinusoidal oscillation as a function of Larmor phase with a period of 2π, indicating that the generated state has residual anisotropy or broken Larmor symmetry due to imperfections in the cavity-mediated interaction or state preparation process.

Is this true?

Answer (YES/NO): NO